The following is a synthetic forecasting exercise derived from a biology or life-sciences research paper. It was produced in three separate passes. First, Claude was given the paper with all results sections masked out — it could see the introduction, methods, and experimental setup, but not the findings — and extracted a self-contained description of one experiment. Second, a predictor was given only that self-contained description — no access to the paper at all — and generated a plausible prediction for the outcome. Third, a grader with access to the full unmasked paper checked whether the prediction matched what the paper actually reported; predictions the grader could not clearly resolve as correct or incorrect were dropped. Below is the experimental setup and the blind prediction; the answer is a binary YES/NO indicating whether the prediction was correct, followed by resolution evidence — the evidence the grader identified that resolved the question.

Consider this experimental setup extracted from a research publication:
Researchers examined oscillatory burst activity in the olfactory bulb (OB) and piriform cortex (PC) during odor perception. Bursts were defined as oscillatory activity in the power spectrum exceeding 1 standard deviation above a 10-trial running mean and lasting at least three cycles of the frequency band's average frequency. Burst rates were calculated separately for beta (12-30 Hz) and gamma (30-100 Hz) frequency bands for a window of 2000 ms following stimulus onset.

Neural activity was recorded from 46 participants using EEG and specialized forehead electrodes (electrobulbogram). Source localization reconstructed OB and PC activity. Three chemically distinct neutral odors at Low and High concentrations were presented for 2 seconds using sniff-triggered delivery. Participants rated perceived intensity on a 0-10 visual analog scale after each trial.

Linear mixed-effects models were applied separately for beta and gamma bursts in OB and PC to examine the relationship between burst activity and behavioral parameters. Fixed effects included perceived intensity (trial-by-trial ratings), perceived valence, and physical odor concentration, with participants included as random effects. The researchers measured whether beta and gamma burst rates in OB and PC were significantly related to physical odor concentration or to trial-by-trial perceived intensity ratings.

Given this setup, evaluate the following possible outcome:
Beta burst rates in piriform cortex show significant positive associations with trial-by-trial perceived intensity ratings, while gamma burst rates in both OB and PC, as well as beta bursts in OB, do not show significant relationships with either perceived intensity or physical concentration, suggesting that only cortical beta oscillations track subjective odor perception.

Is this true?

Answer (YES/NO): NO